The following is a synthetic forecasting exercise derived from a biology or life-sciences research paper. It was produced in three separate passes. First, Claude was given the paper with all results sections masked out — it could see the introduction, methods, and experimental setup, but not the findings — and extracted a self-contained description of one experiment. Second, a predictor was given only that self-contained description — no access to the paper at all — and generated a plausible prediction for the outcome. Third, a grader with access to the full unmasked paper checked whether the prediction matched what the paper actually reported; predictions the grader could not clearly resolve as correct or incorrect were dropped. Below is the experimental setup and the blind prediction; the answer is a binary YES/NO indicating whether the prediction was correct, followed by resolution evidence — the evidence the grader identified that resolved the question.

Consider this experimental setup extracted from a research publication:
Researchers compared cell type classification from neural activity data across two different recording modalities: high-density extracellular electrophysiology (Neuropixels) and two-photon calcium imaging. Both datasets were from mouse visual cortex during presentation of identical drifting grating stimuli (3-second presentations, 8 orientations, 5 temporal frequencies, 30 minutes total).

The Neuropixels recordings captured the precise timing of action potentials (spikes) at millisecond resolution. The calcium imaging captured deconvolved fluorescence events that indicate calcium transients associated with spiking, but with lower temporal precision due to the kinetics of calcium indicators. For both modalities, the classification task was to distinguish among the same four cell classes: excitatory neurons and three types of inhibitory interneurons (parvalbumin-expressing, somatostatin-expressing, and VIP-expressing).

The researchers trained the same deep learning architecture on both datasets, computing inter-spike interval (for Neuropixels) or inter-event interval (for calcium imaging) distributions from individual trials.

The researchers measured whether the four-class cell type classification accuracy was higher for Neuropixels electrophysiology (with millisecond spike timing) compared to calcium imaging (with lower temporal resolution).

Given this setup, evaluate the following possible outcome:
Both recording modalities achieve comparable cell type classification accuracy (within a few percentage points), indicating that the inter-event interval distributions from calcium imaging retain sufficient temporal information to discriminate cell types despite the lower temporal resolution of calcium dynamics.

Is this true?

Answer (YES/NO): NO